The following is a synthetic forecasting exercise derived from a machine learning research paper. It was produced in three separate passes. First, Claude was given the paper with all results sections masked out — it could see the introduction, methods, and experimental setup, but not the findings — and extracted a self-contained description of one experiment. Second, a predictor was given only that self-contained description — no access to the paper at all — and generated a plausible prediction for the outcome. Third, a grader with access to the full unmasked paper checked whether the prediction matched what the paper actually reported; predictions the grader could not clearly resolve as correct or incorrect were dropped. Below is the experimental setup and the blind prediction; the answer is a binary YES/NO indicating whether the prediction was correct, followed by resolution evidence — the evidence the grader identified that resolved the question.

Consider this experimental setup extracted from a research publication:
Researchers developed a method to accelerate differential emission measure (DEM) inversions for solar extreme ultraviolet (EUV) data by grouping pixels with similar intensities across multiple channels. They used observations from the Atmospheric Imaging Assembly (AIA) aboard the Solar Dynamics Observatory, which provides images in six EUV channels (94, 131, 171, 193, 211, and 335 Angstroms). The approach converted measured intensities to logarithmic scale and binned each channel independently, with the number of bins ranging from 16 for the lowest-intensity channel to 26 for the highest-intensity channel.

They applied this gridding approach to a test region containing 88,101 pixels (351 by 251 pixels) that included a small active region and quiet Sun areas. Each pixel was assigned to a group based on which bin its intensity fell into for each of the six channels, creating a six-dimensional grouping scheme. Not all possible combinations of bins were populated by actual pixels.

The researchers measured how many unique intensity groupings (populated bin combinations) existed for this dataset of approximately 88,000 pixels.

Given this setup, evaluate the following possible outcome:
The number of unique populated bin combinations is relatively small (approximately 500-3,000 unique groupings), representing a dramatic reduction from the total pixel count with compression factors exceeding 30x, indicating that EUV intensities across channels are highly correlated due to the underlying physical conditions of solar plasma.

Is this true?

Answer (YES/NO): NO